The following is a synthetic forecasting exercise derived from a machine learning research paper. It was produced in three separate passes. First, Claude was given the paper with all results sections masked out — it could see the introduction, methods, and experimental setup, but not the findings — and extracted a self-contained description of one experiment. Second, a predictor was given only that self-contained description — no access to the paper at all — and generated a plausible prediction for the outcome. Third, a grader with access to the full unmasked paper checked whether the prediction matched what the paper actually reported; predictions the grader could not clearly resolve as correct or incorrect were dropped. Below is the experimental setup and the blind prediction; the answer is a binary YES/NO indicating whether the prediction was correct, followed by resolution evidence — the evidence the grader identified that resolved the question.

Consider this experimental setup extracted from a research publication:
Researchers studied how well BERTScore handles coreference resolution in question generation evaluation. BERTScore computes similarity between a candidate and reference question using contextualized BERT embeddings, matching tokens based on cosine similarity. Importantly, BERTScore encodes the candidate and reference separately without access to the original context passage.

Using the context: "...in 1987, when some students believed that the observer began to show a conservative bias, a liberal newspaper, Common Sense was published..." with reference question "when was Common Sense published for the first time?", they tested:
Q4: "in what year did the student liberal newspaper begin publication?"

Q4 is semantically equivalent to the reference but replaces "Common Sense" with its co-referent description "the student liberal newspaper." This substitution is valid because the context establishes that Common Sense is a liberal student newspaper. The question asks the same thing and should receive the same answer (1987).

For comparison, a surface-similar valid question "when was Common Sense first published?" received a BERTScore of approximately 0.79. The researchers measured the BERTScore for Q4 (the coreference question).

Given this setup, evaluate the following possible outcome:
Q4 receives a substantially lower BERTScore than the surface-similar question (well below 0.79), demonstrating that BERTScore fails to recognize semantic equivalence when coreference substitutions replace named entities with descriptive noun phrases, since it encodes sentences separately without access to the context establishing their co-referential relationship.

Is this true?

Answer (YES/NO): YES